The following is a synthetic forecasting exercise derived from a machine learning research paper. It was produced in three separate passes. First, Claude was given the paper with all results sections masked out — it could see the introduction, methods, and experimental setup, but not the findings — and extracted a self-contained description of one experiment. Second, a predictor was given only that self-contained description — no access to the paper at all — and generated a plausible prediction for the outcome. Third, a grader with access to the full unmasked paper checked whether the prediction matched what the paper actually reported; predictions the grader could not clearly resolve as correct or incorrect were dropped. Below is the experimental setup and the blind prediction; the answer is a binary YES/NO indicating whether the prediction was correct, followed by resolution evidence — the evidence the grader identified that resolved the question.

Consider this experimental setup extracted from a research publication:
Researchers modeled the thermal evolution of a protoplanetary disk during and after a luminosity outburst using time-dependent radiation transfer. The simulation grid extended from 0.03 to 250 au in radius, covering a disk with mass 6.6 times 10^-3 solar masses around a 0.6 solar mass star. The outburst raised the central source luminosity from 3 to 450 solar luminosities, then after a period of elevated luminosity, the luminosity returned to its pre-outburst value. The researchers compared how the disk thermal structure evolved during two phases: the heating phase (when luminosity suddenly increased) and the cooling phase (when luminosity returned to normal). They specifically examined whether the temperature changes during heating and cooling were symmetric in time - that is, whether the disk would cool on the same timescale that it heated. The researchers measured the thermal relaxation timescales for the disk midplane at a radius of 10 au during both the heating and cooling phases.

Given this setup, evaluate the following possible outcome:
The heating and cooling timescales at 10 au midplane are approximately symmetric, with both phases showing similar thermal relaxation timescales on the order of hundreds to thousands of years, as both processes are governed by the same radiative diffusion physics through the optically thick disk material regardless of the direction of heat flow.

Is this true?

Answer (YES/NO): NO